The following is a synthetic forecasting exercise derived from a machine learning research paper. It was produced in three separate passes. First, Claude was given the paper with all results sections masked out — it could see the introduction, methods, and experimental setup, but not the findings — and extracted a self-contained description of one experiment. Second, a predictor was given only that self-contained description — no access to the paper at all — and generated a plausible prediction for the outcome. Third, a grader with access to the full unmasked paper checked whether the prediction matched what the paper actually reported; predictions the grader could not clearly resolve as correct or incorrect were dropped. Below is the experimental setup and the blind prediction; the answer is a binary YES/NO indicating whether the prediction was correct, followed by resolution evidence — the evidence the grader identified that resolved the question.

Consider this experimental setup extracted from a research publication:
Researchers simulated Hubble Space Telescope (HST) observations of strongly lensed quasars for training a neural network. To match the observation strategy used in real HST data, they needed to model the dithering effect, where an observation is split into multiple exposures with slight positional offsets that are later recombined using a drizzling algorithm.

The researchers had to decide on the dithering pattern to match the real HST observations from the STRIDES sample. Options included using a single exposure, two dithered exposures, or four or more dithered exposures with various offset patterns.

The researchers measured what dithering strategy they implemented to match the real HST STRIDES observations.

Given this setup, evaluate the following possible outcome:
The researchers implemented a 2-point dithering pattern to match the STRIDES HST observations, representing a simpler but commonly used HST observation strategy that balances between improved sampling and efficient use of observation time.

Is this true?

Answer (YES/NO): YES